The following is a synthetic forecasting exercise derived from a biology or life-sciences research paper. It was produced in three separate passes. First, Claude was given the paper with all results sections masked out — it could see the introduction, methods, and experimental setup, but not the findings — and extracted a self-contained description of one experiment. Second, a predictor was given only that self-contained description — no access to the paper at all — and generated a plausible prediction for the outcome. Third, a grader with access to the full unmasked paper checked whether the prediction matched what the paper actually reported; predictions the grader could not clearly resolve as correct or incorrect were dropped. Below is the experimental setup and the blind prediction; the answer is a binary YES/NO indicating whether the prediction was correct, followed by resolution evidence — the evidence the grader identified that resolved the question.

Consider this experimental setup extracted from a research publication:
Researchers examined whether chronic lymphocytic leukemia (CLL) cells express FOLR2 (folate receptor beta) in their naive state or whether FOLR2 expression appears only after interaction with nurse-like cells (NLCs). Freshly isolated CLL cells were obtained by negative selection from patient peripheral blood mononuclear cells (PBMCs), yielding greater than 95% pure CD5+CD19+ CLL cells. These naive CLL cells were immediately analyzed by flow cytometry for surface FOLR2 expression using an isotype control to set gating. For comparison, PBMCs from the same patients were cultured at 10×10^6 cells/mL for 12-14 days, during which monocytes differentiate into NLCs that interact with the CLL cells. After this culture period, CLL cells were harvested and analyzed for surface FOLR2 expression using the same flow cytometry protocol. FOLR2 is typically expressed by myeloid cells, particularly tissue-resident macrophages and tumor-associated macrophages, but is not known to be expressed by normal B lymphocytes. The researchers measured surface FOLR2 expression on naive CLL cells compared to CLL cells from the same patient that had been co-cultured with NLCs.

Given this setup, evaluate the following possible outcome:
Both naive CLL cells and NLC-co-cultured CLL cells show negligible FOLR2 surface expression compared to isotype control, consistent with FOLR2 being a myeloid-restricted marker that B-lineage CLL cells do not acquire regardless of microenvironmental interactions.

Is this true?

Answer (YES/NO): NO